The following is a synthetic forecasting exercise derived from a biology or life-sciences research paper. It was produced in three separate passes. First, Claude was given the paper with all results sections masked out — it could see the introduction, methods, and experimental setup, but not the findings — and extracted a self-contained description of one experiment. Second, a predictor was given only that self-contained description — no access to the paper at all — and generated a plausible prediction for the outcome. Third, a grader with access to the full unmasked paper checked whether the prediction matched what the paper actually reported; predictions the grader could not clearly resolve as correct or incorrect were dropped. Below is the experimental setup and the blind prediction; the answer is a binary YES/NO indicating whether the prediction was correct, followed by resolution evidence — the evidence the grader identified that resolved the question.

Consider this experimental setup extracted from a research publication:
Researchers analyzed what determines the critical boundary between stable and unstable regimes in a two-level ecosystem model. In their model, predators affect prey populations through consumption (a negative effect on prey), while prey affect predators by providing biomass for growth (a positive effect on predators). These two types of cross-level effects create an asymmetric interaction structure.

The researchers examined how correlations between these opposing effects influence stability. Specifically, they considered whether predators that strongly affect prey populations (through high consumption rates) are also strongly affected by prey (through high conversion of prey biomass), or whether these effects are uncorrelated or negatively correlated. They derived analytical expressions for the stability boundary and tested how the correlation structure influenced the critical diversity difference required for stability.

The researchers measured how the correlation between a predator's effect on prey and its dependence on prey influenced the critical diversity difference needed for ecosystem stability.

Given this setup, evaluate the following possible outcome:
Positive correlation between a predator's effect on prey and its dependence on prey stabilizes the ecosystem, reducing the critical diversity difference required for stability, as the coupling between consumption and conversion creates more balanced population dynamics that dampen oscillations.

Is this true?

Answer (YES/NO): YES